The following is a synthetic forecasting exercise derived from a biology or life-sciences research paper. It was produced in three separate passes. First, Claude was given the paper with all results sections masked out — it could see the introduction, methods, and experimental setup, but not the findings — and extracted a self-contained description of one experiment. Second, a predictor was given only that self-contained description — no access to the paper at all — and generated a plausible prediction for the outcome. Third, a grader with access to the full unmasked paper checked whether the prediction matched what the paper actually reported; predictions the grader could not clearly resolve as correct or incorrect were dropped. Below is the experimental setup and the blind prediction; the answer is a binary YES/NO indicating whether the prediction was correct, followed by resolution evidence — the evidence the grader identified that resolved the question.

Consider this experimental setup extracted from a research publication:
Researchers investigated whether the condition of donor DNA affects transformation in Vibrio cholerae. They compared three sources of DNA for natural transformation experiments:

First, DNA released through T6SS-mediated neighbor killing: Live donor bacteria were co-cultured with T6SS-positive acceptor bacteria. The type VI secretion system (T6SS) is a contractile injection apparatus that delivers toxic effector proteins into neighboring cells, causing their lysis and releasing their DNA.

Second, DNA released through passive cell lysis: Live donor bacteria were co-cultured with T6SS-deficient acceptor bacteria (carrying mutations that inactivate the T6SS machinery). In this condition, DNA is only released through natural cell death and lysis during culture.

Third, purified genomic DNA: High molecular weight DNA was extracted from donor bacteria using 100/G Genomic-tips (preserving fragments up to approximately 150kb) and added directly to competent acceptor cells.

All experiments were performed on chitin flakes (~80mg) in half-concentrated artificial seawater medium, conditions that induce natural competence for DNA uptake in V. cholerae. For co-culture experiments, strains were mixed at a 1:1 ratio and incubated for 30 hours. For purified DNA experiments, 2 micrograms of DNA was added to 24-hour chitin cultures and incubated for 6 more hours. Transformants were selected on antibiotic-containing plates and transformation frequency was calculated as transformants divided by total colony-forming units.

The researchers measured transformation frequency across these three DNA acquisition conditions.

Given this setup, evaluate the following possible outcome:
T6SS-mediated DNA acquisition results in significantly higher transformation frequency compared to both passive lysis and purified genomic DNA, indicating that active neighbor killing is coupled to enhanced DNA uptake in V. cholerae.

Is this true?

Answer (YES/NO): NO